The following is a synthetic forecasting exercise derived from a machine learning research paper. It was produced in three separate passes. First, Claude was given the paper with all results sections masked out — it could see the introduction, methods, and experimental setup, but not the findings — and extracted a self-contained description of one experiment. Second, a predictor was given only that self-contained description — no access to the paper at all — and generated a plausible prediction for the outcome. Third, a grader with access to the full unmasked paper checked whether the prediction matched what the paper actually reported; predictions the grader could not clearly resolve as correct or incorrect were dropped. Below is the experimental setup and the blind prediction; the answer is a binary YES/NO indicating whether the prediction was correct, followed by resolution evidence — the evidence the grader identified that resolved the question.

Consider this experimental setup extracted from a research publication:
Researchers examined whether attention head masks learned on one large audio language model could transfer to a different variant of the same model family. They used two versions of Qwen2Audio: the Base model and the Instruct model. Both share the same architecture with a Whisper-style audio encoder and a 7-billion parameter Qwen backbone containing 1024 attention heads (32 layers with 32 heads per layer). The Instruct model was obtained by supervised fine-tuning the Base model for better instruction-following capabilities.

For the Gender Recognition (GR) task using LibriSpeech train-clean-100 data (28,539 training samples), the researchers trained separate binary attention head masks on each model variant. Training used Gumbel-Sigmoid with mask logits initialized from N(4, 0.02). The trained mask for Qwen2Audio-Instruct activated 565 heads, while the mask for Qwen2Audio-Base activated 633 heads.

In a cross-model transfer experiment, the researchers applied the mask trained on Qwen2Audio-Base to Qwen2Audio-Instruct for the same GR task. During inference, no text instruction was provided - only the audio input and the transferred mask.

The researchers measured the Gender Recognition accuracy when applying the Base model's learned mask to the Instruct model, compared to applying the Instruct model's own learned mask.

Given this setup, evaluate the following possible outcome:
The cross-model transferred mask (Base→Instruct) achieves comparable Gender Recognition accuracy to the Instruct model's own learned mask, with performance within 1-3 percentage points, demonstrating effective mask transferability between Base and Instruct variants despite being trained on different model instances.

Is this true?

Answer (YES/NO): NO